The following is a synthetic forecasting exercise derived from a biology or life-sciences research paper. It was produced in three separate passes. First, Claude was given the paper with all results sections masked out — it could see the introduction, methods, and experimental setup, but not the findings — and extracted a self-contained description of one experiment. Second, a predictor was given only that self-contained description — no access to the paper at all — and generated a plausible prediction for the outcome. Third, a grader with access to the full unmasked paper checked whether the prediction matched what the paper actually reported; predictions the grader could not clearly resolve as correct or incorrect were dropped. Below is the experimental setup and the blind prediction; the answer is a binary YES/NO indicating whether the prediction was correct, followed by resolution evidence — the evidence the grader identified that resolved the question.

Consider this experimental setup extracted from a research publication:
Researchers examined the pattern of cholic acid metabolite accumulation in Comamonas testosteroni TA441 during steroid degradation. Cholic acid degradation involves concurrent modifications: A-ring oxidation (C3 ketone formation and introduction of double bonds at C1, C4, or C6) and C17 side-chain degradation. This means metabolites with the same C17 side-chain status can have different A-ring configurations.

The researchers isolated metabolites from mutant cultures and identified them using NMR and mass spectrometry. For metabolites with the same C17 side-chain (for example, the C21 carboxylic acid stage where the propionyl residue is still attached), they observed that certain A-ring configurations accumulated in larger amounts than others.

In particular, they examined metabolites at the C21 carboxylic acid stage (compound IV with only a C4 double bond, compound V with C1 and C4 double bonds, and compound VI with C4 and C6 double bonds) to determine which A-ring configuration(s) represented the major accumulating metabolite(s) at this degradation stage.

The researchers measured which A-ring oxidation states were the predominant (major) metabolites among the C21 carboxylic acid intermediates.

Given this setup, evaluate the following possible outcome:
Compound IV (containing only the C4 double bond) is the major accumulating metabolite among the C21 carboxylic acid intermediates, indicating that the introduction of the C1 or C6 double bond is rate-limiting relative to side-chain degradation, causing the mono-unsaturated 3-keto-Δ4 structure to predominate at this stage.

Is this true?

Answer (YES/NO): NO